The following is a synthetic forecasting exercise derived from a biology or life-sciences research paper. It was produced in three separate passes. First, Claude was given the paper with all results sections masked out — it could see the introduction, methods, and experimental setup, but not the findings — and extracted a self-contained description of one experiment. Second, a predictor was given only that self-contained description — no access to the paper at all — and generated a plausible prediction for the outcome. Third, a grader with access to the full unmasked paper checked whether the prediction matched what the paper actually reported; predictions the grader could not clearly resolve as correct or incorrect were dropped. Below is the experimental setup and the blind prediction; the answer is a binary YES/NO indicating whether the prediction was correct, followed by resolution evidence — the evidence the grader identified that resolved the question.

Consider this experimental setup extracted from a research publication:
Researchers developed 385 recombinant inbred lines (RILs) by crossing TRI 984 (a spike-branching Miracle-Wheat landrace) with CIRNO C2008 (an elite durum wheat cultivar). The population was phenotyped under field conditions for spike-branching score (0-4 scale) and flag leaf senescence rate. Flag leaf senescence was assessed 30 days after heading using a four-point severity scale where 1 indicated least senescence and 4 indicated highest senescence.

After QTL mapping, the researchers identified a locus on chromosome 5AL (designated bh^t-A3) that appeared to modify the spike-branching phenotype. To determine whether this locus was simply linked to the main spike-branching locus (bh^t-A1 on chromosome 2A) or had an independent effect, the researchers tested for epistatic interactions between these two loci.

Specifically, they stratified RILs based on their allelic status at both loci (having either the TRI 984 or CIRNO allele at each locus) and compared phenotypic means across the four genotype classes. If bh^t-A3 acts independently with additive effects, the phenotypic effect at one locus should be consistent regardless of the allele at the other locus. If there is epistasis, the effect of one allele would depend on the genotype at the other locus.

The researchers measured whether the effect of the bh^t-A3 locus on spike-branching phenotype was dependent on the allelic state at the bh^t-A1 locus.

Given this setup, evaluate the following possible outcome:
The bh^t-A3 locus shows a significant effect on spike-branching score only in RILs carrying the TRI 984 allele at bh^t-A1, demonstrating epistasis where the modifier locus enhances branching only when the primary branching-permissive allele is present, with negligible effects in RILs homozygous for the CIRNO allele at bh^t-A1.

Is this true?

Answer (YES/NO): YES